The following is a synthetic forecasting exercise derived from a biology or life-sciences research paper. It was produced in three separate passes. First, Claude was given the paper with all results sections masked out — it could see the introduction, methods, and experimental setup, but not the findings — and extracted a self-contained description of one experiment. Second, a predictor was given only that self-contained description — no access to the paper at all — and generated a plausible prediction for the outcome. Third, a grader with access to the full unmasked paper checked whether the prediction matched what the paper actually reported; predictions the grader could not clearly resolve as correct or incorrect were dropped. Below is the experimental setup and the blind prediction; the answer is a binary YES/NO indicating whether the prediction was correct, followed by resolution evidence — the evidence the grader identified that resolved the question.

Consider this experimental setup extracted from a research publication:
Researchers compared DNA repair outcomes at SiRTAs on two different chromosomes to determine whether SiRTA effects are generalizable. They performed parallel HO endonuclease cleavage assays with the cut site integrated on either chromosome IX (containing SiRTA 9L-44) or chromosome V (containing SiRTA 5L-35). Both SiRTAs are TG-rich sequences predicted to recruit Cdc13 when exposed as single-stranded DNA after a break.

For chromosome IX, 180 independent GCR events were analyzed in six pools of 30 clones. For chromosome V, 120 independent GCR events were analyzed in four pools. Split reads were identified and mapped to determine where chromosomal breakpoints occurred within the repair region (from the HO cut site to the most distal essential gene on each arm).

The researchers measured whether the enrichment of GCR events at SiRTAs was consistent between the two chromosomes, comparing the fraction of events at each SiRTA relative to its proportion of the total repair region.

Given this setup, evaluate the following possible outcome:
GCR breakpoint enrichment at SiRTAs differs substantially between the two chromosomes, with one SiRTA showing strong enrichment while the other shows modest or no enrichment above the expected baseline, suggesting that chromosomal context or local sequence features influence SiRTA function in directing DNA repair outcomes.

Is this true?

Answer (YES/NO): NO